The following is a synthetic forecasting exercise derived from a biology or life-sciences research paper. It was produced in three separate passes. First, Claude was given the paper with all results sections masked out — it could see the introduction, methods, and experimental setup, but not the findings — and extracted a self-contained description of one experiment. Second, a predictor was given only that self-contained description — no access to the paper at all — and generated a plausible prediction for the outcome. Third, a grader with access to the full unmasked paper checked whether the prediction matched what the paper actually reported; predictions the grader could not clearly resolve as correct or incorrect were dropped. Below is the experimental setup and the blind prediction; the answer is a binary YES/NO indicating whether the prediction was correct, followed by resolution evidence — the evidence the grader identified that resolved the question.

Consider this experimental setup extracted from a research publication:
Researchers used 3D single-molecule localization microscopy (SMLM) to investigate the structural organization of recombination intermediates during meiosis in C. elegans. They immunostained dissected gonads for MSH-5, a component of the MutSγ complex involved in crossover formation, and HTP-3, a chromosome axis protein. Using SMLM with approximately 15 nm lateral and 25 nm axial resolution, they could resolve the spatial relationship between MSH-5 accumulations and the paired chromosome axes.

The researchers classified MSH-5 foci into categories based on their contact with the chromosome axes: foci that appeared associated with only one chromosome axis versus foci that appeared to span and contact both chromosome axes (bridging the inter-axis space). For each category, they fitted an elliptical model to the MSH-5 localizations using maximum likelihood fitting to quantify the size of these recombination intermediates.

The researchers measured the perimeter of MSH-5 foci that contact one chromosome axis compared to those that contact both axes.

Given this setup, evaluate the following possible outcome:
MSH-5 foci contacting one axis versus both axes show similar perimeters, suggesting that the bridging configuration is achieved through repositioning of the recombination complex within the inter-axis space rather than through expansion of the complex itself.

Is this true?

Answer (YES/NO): NO